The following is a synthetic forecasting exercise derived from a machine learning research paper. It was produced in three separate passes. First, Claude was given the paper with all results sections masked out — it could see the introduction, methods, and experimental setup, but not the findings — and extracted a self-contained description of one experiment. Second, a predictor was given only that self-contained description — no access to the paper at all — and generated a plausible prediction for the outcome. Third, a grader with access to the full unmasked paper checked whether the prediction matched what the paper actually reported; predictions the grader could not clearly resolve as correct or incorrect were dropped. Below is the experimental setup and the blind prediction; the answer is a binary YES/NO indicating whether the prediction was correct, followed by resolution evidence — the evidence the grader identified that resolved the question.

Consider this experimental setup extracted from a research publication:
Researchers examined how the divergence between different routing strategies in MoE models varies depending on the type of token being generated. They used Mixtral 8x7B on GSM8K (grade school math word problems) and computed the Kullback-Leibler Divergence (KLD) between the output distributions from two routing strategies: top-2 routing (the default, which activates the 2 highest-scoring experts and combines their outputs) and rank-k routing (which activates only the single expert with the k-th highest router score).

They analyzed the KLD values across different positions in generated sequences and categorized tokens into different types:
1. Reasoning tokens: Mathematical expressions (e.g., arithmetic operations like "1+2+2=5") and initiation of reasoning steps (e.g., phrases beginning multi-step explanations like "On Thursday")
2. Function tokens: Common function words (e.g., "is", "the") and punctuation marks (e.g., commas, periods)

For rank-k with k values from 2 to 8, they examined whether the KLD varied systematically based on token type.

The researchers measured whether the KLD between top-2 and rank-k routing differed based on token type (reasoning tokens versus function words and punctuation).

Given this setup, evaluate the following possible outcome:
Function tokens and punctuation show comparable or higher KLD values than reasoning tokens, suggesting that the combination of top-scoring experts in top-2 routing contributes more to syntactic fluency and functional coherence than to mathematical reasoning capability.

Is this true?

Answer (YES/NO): NO